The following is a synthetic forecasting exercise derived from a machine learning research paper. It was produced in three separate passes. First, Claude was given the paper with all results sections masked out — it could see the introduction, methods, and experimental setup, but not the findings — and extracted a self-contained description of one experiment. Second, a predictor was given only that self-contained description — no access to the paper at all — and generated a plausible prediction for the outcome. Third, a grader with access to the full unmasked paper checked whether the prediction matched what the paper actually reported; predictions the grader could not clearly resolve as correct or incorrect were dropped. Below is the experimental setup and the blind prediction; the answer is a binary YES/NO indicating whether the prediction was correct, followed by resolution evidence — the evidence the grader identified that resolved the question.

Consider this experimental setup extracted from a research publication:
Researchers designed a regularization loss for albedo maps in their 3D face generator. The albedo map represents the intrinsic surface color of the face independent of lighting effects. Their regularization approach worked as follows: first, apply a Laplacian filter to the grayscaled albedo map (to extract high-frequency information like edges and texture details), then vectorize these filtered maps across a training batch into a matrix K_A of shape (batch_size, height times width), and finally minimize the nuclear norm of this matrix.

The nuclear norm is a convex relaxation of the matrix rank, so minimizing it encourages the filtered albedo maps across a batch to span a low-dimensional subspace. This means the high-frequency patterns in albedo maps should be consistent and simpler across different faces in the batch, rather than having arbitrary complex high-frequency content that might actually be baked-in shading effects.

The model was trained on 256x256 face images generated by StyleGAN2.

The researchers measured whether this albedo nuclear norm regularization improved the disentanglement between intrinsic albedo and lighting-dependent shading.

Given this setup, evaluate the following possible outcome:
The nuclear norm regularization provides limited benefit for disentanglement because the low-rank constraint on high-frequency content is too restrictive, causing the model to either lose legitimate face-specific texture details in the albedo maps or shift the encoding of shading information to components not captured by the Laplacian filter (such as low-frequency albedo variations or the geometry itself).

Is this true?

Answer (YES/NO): NO